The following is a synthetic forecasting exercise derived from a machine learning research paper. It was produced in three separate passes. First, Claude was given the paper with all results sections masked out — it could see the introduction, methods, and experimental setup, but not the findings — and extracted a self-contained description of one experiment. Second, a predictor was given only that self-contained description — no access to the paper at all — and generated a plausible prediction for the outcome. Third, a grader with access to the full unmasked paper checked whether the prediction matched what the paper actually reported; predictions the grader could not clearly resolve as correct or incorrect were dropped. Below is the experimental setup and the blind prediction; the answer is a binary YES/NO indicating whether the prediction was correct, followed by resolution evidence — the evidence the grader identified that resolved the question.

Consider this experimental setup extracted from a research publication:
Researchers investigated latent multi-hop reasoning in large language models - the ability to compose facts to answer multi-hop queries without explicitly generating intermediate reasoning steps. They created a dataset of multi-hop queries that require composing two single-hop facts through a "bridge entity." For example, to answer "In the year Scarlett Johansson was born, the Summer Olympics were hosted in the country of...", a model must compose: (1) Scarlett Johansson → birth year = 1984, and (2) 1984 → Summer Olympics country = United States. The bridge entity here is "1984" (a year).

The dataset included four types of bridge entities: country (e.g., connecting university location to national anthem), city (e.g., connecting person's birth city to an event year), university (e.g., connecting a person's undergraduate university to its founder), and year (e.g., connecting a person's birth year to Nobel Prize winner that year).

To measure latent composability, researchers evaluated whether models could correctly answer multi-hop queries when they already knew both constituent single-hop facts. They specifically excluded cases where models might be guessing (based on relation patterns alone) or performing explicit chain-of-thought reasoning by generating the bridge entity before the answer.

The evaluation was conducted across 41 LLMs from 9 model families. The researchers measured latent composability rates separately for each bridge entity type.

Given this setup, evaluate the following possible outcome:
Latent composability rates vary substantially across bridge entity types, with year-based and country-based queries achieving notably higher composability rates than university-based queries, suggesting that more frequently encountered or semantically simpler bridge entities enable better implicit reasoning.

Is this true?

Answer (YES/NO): NO